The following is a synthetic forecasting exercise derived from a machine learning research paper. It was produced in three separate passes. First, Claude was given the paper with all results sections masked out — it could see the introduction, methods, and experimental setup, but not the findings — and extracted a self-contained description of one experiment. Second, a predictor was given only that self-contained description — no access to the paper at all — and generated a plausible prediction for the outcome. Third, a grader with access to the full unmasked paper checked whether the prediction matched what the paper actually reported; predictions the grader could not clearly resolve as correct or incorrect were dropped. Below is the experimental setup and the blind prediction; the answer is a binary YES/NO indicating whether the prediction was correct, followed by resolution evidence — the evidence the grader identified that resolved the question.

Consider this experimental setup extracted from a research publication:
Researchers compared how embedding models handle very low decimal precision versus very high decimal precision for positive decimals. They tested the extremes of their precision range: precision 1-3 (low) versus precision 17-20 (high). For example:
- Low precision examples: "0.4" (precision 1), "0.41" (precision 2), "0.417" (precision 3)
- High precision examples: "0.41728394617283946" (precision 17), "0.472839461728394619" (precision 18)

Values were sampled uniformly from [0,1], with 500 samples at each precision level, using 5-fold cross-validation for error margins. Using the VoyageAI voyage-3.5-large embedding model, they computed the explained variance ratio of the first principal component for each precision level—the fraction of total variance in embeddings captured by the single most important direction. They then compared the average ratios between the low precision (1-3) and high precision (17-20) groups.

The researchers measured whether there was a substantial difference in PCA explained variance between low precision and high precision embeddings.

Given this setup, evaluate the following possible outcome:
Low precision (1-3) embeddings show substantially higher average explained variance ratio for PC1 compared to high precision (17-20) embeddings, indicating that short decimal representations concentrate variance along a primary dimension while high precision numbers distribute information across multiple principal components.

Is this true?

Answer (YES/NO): YES